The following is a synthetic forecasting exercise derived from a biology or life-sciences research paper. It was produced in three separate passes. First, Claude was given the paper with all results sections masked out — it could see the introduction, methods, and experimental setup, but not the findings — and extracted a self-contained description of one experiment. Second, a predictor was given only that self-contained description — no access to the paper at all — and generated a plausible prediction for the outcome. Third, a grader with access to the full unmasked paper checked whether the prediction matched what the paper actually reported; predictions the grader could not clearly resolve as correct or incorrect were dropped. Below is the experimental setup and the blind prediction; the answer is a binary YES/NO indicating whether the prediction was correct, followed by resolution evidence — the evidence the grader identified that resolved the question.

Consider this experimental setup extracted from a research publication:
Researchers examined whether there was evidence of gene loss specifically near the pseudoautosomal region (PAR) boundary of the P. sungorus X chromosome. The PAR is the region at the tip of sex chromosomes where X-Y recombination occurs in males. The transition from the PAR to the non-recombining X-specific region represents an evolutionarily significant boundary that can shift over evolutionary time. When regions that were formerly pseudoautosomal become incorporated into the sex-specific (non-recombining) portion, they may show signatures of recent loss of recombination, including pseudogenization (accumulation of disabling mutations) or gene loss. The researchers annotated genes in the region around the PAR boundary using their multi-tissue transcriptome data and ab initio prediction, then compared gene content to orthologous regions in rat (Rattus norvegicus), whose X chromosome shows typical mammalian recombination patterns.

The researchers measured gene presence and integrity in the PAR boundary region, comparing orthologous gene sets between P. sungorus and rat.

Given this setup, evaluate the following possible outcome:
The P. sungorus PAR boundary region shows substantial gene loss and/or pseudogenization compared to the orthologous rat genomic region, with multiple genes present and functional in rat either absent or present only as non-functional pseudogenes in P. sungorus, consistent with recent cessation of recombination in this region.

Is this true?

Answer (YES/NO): NO